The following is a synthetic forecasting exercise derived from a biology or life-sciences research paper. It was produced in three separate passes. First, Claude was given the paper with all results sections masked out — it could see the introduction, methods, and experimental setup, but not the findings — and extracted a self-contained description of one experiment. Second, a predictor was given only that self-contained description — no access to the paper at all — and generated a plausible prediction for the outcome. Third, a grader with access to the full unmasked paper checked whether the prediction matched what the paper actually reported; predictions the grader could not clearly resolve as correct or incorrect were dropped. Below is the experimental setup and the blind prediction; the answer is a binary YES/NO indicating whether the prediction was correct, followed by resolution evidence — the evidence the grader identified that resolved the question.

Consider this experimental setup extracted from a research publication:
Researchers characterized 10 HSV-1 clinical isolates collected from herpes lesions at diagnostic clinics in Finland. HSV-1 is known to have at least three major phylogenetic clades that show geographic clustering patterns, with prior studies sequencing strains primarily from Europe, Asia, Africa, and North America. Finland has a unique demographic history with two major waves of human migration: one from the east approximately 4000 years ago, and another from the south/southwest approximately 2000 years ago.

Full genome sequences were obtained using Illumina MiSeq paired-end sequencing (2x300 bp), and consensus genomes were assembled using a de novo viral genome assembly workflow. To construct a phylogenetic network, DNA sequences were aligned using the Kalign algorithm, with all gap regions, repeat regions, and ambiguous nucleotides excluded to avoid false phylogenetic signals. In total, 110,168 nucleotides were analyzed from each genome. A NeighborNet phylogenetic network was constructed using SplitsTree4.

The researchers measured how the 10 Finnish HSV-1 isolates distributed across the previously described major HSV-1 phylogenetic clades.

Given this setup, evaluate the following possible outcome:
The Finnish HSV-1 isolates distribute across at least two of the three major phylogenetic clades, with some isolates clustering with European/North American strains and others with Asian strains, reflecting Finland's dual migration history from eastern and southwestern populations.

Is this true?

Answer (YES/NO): YES